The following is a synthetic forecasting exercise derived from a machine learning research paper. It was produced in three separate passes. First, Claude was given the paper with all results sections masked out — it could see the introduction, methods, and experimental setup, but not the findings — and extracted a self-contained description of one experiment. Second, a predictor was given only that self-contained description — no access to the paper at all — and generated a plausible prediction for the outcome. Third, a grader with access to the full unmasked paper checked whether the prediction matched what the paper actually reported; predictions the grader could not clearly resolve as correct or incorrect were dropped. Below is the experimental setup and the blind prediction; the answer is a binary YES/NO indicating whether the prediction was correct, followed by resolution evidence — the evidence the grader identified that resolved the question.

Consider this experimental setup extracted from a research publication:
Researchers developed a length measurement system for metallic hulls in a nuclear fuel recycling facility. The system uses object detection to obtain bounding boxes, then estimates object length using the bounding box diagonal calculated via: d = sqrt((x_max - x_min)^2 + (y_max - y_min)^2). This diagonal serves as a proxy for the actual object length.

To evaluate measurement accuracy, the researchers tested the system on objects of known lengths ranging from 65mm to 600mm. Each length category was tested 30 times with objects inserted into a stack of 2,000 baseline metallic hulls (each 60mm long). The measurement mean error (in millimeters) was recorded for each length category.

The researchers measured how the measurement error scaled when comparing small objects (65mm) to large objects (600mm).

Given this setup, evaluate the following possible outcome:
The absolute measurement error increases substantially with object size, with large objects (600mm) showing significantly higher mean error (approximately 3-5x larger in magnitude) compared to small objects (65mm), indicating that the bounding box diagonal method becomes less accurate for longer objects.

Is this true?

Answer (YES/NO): NO